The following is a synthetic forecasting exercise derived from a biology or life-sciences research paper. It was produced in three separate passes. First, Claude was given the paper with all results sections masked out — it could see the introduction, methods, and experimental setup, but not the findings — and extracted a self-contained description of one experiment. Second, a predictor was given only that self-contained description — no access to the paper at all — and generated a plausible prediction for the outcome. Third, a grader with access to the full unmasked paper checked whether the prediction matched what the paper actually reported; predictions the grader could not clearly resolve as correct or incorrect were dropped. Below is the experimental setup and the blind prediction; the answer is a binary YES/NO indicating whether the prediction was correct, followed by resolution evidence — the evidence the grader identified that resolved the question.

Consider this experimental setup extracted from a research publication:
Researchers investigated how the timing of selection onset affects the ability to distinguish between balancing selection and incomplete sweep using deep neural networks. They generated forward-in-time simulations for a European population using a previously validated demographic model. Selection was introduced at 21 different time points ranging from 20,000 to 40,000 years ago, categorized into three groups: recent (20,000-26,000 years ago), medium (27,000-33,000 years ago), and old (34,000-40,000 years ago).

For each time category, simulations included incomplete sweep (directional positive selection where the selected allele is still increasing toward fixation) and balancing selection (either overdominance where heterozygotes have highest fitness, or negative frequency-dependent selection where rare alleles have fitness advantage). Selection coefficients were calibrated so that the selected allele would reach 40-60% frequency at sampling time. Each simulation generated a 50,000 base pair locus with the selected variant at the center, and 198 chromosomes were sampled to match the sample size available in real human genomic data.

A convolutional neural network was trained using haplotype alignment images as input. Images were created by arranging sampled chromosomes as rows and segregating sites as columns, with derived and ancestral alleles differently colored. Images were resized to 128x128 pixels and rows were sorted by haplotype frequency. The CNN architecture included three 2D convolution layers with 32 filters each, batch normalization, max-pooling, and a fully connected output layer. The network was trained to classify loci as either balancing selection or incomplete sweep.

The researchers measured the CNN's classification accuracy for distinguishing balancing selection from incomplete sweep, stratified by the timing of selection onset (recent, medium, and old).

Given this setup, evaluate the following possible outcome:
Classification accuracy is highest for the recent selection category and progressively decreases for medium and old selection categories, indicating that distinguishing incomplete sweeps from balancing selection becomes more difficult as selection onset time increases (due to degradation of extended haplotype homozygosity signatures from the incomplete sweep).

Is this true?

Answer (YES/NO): YES